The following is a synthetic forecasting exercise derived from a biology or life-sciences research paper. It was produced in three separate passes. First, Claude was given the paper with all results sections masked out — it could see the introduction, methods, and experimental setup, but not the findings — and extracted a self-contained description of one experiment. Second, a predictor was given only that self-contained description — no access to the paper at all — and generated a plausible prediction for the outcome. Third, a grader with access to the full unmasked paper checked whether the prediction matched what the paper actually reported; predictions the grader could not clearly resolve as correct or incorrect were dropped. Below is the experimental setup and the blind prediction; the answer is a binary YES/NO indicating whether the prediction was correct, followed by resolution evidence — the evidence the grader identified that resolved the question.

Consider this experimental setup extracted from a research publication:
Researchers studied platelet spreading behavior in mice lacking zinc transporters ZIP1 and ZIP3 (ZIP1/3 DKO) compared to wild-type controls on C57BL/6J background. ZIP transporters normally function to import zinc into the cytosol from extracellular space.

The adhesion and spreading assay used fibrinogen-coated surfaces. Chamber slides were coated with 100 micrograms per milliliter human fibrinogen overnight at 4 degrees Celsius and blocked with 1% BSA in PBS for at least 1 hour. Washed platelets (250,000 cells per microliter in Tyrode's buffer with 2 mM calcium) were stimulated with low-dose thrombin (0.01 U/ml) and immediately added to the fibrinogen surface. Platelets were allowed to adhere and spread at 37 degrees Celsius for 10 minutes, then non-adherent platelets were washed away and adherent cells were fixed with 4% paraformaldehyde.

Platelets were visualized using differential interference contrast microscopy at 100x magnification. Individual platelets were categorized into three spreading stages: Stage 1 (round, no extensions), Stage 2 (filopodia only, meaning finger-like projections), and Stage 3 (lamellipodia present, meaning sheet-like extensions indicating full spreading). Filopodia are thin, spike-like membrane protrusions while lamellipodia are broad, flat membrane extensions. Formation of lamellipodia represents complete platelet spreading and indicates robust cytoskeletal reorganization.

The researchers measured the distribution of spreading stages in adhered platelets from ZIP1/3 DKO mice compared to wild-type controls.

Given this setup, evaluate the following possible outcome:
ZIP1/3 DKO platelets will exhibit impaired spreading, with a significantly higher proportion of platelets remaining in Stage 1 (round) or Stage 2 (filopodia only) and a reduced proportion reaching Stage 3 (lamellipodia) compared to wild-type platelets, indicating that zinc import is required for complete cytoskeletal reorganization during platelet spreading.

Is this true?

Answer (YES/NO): NO